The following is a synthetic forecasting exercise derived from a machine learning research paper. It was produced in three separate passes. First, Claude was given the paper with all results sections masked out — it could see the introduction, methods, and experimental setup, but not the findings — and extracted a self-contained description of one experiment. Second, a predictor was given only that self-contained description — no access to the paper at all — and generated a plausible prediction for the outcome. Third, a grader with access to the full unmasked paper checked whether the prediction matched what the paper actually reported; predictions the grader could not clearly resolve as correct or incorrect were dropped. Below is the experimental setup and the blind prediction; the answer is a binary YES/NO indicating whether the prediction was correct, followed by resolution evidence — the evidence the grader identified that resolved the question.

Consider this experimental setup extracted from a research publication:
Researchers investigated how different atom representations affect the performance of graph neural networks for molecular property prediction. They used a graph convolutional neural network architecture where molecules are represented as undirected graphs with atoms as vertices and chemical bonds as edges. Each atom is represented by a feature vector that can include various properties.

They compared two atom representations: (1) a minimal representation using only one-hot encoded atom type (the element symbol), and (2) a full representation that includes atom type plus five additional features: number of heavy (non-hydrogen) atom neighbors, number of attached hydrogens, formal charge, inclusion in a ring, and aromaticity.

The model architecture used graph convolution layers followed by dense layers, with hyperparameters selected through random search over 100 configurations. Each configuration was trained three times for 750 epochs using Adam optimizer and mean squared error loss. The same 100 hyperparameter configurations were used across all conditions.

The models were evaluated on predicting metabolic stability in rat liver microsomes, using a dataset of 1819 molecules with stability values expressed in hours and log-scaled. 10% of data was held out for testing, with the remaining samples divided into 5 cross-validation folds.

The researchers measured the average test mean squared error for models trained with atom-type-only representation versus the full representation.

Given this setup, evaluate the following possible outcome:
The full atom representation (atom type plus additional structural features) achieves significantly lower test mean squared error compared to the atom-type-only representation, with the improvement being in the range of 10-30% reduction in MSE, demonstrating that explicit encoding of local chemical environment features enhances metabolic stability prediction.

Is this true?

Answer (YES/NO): NO